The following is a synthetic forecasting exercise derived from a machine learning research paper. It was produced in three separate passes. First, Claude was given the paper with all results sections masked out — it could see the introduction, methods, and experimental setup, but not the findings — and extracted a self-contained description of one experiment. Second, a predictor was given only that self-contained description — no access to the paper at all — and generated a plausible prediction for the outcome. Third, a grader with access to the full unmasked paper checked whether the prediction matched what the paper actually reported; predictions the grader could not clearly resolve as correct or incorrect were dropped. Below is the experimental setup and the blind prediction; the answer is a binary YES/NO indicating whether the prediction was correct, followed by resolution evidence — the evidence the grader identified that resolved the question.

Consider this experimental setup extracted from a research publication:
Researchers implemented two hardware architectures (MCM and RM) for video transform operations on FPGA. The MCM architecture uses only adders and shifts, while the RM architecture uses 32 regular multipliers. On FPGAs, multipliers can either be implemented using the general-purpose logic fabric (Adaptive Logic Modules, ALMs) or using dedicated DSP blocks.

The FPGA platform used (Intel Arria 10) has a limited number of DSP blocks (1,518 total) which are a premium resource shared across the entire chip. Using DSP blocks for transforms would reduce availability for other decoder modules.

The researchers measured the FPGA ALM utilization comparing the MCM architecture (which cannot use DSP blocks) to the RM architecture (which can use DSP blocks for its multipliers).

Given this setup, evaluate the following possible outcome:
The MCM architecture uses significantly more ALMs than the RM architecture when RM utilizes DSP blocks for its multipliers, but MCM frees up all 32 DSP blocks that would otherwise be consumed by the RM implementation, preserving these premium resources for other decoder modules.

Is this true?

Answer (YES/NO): YES